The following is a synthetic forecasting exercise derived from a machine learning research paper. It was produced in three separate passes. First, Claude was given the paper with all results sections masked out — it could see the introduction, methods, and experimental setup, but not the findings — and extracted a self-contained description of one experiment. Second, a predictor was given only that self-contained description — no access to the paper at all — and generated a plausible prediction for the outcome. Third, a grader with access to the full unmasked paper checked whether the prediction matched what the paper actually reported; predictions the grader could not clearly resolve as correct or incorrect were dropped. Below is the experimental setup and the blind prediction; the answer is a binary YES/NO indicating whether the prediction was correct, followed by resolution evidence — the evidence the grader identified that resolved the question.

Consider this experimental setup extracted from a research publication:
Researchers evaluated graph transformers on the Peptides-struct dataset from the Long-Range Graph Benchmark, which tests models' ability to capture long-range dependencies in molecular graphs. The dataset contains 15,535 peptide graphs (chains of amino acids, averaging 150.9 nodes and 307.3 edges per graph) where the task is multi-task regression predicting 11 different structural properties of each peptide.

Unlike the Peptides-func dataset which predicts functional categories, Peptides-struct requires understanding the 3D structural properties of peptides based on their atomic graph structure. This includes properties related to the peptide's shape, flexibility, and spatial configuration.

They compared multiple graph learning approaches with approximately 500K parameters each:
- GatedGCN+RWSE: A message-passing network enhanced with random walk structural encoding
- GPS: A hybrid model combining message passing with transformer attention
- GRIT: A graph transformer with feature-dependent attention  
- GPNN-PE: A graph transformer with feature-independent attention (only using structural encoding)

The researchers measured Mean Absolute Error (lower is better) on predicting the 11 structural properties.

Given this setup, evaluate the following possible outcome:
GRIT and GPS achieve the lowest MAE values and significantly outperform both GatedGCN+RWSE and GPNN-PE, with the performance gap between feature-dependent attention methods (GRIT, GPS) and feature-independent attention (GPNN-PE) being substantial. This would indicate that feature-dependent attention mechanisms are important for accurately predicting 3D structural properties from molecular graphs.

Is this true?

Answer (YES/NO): NO